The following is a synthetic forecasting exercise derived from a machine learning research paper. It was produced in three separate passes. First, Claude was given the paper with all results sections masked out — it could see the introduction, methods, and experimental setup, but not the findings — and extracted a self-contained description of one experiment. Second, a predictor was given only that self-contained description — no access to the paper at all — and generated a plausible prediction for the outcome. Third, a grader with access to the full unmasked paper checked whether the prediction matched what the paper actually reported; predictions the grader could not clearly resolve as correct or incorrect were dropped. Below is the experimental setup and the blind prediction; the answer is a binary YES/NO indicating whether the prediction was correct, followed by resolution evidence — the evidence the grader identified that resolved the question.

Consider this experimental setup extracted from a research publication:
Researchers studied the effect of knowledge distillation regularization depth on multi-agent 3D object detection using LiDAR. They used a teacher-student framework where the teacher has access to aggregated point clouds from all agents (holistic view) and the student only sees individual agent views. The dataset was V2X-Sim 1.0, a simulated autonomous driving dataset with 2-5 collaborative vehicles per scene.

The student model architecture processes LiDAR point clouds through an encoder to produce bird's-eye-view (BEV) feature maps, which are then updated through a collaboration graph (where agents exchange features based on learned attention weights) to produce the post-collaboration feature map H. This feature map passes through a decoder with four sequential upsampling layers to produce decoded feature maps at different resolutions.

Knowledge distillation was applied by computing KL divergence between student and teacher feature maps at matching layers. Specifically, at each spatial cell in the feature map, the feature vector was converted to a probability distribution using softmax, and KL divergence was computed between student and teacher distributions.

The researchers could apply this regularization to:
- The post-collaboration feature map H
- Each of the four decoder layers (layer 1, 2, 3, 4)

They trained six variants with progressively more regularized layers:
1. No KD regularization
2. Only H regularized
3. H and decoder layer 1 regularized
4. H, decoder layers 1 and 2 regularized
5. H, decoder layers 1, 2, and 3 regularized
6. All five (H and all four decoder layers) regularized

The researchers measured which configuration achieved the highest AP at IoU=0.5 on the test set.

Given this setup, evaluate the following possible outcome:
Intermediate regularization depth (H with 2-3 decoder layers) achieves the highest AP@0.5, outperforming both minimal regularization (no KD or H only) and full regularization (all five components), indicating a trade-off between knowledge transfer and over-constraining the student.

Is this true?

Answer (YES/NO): YES